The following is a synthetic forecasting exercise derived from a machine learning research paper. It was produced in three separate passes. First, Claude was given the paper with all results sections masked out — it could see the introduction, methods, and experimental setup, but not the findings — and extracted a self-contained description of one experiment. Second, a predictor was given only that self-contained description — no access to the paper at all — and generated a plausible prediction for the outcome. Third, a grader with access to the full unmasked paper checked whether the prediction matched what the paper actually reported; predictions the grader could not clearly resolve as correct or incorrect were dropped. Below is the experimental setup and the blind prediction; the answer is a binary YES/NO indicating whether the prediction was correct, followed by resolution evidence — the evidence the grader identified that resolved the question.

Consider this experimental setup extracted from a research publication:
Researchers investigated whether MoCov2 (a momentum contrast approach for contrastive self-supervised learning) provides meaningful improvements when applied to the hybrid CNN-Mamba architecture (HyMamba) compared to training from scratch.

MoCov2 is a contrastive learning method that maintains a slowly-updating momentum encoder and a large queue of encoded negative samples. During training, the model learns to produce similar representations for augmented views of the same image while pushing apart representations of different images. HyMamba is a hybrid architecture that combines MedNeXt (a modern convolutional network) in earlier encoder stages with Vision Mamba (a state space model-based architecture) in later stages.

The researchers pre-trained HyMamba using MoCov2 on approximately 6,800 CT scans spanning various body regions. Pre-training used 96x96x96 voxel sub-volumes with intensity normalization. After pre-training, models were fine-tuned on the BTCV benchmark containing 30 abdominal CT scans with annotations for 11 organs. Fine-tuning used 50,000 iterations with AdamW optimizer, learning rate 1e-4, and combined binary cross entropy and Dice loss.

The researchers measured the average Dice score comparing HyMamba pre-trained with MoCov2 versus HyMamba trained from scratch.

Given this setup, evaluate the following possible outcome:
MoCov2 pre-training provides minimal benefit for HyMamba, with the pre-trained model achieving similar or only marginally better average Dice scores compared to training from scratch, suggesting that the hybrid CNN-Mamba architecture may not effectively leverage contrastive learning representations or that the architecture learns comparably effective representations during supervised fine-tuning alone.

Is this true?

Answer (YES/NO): NO